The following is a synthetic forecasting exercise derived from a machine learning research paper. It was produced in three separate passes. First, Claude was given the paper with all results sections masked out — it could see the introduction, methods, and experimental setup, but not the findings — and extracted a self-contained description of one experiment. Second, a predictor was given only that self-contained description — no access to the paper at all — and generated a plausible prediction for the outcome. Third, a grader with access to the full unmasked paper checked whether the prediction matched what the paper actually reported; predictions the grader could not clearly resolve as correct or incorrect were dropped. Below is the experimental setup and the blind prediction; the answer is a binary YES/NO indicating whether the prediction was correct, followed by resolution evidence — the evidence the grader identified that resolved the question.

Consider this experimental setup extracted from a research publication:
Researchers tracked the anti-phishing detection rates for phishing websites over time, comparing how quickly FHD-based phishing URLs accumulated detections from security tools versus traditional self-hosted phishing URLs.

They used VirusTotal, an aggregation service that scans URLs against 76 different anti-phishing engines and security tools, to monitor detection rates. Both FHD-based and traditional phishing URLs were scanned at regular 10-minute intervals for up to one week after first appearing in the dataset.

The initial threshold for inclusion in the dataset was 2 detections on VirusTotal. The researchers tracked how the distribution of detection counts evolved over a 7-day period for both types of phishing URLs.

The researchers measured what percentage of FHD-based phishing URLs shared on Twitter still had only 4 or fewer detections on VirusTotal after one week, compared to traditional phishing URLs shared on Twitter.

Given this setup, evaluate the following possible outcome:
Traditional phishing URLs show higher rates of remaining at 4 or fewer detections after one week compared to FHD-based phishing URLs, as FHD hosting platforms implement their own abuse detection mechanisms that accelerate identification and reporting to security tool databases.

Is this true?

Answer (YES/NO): NO